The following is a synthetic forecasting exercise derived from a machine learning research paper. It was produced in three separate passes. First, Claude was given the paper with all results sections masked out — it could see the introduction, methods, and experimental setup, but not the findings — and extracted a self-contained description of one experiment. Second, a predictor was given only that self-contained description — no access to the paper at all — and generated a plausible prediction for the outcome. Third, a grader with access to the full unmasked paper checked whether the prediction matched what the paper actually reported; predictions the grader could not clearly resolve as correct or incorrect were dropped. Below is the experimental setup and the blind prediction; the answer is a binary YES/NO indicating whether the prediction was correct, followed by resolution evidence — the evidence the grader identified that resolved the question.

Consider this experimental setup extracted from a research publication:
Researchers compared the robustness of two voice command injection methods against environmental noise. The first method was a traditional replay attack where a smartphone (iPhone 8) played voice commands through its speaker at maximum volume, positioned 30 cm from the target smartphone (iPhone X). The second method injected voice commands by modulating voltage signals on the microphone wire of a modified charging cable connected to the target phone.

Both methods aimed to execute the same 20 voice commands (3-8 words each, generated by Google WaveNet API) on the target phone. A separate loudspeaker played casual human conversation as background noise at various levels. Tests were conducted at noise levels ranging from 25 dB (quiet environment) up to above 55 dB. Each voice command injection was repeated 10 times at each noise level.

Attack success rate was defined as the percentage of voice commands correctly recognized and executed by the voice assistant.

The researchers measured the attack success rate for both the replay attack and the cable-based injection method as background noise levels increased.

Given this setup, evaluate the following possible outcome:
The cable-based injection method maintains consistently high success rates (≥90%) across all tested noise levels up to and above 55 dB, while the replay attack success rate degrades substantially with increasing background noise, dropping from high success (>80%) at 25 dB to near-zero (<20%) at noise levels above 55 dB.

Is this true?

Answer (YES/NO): YES